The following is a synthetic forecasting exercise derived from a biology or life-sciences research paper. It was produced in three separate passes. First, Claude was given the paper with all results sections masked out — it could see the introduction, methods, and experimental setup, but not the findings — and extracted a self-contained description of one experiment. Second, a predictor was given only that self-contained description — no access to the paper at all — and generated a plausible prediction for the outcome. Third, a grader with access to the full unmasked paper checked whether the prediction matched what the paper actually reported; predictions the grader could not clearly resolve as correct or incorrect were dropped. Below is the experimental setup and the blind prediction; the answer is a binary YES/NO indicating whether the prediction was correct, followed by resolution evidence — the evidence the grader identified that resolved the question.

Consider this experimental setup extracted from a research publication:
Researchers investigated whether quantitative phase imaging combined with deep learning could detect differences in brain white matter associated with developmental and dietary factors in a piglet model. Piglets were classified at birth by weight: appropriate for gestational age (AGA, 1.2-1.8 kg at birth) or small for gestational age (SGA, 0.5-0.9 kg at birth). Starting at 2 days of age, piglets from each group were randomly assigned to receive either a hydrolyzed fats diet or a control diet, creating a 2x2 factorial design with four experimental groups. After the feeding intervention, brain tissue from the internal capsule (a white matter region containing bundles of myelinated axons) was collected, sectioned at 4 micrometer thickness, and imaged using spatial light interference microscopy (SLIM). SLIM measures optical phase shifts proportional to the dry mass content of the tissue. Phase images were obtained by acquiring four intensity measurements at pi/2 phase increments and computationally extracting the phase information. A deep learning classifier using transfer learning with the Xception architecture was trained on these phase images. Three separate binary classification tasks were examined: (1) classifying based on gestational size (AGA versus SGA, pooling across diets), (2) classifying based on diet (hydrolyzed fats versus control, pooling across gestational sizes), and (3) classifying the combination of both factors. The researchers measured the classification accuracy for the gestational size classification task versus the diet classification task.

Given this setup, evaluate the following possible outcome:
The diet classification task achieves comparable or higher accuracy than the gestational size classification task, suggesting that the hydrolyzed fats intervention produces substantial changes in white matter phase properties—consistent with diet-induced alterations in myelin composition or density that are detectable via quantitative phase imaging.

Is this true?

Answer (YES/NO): YES